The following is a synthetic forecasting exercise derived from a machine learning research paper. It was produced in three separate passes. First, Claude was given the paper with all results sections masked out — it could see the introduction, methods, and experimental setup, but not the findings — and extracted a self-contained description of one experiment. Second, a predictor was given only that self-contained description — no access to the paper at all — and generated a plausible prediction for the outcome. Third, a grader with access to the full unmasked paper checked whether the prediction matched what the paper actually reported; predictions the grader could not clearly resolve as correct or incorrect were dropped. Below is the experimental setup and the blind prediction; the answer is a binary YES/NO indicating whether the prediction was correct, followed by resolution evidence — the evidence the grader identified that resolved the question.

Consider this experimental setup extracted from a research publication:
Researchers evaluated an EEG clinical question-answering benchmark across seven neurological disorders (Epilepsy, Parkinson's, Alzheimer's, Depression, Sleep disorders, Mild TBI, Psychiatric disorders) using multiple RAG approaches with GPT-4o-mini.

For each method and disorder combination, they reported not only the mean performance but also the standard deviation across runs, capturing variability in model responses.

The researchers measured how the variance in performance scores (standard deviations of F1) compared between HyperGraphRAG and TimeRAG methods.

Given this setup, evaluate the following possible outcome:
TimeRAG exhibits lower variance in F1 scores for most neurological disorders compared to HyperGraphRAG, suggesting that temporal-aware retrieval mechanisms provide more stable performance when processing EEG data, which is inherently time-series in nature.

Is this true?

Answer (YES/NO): NO